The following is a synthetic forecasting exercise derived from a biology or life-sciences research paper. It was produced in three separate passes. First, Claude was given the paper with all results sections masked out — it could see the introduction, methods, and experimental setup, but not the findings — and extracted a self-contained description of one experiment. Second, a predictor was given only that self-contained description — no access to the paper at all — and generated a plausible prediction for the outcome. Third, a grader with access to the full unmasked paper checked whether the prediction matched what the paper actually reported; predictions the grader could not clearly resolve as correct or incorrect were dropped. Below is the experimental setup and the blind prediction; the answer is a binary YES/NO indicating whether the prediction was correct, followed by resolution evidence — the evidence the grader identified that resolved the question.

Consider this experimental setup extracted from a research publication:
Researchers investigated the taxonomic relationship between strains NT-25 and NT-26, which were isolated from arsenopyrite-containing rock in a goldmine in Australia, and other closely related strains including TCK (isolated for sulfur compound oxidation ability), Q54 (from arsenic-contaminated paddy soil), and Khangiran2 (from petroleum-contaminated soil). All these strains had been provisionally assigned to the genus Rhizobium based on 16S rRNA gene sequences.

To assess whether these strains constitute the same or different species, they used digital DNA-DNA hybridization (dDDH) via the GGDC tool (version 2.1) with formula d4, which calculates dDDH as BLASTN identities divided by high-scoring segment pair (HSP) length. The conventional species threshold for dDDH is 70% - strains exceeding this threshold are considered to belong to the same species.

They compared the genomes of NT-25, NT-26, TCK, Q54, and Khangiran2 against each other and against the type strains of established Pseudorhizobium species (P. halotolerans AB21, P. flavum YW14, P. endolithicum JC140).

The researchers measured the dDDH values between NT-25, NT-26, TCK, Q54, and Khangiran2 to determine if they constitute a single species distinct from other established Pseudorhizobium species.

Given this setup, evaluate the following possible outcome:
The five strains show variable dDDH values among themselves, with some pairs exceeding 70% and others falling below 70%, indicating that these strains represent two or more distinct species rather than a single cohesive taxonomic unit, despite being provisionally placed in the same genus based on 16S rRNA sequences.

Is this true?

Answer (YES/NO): YES